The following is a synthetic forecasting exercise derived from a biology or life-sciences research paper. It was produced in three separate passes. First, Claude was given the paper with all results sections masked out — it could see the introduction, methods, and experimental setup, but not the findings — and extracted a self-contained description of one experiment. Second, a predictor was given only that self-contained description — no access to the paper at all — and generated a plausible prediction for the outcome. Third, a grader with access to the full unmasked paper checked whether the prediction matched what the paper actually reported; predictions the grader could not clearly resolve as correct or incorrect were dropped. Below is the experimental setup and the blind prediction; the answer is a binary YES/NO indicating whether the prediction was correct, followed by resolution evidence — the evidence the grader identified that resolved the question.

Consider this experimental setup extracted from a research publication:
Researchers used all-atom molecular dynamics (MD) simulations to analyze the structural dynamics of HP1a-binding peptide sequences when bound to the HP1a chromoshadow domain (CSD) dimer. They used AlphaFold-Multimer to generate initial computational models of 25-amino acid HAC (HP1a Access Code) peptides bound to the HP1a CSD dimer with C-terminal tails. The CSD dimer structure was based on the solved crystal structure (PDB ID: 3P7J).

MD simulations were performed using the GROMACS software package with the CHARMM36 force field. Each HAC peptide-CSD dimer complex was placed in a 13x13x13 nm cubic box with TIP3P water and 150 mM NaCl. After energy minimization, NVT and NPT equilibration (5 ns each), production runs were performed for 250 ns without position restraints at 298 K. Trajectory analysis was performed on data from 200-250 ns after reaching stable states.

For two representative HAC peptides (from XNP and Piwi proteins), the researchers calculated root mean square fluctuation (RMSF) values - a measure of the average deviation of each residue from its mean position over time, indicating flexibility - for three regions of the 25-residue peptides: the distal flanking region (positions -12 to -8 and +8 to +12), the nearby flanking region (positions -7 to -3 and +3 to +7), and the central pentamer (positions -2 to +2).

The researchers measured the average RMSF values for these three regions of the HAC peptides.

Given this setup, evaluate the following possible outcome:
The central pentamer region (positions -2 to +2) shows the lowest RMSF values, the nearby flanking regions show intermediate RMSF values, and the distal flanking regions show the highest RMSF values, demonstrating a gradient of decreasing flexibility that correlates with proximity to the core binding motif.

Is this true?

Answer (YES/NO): NO